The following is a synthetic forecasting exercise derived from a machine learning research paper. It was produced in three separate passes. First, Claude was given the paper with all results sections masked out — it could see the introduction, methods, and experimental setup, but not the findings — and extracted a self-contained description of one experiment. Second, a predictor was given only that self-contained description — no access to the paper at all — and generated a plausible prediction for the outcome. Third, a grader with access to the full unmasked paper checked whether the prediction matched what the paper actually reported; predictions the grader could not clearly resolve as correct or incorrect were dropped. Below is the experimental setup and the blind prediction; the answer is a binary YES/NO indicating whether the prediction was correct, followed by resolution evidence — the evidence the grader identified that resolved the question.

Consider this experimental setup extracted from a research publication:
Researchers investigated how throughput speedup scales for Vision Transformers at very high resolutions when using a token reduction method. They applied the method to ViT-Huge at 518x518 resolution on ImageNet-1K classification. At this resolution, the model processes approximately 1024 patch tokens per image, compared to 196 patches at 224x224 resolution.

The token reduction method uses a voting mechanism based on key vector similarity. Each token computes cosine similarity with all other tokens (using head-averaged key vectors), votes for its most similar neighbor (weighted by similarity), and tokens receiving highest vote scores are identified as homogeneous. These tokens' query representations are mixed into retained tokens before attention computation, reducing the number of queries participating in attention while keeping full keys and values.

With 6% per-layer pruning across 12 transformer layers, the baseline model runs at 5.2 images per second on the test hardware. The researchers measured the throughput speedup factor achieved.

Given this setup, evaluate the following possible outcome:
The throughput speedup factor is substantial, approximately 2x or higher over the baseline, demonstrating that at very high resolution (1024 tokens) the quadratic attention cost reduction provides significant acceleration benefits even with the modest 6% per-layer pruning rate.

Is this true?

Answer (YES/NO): YES